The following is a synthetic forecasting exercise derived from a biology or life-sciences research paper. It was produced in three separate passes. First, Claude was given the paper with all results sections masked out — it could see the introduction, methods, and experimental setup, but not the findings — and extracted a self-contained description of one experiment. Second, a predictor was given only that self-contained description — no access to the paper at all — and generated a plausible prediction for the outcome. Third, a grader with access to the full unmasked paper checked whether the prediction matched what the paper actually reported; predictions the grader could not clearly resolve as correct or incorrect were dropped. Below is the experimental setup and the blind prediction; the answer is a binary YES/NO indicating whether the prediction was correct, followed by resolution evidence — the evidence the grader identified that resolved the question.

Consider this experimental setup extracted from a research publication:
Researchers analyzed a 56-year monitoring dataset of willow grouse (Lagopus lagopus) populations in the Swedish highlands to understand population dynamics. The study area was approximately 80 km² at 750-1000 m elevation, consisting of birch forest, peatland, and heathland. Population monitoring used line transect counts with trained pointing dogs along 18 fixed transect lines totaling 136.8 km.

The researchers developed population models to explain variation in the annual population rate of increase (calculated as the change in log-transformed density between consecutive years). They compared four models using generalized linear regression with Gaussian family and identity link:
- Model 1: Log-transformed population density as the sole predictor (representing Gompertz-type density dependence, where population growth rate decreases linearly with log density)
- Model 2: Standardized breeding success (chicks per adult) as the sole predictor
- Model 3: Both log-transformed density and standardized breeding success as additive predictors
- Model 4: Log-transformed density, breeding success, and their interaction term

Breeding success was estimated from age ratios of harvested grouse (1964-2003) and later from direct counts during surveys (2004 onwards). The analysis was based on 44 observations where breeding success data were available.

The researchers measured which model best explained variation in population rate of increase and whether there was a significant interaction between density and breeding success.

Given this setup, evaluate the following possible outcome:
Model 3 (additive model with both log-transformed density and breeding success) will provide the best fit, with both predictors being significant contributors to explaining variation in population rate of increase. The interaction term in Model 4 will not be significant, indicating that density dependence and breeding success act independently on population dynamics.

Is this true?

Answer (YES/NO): YES